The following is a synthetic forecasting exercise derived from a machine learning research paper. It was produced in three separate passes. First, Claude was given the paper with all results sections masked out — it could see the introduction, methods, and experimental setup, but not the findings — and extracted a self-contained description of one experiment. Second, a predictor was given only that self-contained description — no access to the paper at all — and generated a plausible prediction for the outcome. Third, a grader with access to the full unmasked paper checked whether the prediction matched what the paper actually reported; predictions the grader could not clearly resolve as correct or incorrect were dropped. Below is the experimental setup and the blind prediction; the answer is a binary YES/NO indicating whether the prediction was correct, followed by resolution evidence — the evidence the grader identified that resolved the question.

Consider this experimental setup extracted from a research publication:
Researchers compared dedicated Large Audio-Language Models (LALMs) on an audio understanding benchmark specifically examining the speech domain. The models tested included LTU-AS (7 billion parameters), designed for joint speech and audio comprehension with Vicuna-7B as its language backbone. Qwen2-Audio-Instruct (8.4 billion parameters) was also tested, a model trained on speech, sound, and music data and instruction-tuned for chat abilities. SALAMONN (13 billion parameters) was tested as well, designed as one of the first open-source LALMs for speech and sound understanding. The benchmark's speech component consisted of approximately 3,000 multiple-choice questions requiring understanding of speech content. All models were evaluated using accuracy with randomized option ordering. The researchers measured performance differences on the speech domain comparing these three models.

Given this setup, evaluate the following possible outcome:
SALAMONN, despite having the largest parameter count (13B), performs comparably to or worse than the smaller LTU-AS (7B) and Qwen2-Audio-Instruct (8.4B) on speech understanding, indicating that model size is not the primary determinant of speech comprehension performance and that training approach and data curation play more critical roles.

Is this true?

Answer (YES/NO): NO